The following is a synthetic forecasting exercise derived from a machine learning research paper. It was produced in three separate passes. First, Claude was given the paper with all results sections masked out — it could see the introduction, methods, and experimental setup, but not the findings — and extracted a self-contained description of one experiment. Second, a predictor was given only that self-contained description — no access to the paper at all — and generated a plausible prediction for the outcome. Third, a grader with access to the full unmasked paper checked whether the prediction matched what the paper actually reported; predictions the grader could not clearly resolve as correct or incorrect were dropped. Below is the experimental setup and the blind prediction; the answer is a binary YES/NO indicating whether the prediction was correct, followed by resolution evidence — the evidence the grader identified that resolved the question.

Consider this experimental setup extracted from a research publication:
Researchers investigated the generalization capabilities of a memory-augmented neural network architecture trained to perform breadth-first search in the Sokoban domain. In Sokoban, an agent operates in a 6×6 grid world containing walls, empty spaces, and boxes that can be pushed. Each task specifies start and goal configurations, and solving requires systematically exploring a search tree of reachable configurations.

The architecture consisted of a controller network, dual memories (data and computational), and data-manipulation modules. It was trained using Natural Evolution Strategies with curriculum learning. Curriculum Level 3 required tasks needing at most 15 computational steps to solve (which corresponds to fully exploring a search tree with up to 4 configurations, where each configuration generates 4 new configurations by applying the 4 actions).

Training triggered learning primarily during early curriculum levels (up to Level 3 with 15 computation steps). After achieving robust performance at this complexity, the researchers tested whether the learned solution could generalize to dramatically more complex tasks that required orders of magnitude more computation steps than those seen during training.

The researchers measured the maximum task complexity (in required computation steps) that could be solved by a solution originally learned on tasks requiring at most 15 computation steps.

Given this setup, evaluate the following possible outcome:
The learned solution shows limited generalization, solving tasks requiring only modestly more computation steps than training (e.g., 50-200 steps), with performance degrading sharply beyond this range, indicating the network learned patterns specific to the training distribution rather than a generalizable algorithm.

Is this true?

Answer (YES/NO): NO